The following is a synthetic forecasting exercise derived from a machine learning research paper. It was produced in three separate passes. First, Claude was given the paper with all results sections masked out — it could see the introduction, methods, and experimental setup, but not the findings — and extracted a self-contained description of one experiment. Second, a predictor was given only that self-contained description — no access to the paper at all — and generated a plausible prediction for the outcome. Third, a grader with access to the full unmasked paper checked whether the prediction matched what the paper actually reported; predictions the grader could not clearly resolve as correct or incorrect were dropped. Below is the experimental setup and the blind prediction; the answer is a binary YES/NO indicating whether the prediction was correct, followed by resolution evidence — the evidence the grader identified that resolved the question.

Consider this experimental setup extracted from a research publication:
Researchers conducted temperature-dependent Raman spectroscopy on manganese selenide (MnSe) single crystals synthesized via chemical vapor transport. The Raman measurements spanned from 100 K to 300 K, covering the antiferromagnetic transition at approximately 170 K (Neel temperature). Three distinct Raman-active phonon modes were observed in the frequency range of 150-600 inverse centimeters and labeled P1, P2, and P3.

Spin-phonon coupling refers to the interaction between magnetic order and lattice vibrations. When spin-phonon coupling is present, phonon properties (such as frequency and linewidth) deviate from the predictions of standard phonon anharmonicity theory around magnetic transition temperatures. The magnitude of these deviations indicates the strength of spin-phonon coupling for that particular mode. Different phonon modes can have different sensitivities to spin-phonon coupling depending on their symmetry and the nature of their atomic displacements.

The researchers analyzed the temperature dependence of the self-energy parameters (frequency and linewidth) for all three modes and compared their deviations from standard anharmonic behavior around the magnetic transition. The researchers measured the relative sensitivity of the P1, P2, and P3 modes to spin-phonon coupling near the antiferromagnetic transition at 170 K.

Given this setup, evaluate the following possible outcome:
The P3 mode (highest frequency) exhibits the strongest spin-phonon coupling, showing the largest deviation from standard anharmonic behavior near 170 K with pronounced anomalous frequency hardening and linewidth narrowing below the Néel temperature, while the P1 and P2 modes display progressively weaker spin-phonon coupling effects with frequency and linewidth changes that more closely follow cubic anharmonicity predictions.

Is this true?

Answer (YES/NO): NO